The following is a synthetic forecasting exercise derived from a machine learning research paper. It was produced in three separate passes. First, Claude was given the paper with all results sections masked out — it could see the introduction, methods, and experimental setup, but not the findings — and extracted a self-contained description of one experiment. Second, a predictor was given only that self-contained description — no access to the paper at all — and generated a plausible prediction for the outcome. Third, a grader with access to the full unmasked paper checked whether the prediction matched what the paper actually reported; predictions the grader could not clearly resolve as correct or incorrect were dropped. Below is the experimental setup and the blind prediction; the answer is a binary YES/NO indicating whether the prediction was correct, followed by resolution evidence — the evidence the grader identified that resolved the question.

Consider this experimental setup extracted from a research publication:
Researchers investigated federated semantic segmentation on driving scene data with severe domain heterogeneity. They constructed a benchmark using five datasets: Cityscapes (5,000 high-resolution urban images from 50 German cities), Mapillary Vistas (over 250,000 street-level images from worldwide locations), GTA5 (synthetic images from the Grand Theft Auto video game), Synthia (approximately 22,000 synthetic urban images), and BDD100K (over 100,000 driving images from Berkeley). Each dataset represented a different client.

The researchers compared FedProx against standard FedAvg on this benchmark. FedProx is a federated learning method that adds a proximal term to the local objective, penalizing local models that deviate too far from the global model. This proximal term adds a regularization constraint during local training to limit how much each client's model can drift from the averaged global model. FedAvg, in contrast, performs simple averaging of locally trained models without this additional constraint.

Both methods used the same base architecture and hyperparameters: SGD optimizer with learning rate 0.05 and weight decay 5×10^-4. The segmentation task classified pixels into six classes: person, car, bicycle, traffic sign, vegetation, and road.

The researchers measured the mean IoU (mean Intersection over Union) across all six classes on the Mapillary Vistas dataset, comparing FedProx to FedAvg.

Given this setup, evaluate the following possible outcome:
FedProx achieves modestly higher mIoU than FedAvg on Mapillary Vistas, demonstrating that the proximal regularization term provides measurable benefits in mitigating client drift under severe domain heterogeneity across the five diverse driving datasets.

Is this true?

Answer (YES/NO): NO